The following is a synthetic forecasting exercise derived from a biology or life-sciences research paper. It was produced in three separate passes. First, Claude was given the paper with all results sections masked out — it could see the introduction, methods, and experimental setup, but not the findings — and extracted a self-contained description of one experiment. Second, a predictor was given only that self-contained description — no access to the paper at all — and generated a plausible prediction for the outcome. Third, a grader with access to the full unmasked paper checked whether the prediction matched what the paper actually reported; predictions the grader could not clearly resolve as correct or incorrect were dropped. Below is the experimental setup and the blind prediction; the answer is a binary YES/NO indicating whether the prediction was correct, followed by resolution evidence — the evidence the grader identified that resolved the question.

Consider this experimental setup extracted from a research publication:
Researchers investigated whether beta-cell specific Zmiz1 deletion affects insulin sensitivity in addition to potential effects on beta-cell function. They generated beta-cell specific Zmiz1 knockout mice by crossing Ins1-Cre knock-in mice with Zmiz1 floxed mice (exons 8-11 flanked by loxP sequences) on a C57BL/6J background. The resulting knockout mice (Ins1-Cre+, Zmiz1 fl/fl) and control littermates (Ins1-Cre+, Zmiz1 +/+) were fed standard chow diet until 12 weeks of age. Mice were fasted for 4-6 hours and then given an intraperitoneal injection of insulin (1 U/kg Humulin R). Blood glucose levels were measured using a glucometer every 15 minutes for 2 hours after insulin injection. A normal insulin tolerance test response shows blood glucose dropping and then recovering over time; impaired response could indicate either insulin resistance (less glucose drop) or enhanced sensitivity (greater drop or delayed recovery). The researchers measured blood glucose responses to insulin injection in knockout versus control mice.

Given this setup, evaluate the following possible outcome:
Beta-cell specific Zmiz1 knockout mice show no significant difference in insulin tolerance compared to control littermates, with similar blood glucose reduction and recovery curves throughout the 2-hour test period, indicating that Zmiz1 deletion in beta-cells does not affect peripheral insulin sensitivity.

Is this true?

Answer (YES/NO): YES